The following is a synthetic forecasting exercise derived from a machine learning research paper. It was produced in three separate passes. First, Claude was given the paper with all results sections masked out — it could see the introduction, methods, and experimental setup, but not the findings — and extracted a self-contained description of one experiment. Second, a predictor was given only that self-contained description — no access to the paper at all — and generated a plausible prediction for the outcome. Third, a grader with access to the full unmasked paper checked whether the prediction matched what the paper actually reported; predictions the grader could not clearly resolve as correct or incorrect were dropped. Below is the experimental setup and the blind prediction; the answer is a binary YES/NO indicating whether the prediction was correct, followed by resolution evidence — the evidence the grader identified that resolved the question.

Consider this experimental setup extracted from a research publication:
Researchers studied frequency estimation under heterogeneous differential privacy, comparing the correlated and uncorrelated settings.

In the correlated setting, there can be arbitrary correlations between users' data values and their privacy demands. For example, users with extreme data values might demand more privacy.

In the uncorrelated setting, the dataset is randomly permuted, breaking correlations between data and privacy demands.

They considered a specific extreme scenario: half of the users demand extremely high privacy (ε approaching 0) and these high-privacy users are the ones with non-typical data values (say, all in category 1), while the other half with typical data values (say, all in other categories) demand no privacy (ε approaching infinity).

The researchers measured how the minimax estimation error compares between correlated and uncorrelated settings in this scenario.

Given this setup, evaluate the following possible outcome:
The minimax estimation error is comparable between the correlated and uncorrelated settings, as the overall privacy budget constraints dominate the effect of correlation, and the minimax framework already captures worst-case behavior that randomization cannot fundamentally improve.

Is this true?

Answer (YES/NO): NO